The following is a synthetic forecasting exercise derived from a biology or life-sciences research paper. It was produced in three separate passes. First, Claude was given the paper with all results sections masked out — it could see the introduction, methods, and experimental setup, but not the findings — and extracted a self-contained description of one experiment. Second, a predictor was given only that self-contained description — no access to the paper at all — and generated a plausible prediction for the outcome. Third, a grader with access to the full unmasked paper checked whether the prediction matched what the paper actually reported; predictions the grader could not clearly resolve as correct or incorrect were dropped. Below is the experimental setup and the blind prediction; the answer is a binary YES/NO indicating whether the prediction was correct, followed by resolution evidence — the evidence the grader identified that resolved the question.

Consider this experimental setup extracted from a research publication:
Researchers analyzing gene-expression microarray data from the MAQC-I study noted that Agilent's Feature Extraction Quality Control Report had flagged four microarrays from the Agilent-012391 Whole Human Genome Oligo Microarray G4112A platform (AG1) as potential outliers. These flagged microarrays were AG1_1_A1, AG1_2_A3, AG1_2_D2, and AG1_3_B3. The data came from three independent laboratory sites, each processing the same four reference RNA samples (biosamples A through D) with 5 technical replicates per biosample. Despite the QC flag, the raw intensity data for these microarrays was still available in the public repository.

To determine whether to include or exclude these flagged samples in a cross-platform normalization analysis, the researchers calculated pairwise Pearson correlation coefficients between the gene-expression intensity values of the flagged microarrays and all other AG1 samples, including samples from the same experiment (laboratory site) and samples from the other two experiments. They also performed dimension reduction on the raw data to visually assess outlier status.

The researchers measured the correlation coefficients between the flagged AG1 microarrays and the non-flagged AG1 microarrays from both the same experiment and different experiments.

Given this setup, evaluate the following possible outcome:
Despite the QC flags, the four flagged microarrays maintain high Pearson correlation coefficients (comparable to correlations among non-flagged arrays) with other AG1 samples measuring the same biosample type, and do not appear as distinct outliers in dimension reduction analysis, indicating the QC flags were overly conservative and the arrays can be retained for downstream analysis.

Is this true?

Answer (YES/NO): YES